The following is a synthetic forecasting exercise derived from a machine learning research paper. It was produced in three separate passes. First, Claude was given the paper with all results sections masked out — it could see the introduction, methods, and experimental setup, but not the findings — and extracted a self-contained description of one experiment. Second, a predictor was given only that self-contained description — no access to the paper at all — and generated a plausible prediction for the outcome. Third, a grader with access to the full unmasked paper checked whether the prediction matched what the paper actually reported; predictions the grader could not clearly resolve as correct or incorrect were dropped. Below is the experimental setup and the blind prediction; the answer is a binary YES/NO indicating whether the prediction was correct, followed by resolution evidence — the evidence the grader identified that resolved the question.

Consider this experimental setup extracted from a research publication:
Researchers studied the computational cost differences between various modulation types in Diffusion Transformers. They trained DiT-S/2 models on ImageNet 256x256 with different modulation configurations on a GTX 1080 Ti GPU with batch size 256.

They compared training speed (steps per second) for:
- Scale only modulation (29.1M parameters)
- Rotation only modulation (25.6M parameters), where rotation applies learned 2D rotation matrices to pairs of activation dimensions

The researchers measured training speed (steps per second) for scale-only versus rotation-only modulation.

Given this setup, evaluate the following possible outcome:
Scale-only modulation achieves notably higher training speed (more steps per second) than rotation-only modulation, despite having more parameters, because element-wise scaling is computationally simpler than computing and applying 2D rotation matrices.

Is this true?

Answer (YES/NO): NO